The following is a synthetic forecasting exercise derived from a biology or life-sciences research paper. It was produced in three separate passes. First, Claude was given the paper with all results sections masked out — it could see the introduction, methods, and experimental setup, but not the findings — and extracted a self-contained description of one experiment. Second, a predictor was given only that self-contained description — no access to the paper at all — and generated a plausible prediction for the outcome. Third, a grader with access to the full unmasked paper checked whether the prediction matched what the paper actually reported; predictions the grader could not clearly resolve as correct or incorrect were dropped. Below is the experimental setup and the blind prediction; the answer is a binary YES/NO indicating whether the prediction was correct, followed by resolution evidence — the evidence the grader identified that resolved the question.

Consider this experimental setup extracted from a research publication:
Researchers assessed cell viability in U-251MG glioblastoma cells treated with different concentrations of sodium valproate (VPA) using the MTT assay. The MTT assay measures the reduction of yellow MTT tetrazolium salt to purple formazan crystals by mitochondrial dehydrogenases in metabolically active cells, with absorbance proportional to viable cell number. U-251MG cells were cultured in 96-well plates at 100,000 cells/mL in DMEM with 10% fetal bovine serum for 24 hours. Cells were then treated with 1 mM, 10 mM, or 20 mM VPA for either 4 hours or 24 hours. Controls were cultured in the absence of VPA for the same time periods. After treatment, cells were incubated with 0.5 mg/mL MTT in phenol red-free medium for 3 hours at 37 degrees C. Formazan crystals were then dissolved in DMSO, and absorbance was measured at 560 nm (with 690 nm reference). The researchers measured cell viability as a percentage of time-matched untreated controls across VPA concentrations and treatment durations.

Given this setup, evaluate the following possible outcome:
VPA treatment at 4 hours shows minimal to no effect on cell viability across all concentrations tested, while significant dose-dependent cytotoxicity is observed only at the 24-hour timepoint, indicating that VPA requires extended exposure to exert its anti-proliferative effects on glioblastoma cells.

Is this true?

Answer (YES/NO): YES